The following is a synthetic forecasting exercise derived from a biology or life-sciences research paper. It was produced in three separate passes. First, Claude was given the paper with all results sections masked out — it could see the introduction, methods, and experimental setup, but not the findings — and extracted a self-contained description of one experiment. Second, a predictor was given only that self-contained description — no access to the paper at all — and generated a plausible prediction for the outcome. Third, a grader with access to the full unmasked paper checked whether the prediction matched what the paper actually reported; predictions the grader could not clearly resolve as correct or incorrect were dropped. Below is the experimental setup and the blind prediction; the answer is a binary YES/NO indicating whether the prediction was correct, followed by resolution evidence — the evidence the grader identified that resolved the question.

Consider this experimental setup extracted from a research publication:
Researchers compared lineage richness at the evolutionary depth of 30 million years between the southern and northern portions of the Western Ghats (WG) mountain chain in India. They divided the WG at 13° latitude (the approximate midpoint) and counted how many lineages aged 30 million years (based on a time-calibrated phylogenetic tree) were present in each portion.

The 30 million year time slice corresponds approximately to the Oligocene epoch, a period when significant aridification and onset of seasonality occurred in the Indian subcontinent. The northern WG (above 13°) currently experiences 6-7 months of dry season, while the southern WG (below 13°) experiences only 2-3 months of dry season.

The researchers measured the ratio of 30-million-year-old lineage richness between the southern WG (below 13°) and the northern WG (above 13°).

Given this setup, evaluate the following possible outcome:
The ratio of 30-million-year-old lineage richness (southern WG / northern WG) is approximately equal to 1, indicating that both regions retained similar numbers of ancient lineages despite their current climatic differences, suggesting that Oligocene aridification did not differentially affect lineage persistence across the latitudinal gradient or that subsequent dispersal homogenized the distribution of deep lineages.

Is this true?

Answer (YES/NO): NO